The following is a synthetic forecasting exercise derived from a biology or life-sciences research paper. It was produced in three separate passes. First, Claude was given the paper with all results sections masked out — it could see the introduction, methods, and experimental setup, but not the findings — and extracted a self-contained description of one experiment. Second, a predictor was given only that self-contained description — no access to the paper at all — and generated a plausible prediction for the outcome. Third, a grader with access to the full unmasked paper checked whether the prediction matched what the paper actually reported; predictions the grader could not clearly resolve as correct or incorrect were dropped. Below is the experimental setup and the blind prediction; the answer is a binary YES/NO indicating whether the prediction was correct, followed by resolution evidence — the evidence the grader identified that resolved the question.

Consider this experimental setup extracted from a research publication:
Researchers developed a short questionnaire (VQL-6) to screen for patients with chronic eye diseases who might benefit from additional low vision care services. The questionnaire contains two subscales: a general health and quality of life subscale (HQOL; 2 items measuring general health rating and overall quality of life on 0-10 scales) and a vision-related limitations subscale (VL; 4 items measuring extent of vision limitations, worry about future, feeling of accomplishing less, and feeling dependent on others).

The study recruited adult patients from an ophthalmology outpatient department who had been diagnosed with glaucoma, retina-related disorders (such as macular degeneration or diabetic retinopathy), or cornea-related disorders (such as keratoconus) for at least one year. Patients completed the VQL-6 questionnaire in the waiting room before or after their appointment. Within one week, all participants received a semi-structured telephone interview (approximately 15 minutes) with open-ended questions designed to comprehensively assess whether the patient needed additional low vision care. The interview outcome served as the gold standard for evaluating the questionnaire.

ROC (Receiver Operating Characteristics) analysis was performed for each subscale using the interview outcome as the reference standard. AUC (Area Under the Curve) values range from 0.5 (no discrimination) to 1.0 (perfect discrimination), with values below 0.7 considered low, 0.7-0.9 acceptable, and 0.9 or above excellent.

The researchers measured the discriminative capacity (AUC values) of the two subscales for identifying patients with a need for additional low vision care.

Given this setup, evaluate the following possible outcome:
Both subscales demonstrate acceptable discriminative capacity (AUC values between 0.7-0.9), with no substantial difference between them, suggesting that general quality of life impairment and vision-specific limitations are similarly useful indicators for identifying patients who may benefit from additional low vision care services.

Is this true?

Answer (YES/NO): NO